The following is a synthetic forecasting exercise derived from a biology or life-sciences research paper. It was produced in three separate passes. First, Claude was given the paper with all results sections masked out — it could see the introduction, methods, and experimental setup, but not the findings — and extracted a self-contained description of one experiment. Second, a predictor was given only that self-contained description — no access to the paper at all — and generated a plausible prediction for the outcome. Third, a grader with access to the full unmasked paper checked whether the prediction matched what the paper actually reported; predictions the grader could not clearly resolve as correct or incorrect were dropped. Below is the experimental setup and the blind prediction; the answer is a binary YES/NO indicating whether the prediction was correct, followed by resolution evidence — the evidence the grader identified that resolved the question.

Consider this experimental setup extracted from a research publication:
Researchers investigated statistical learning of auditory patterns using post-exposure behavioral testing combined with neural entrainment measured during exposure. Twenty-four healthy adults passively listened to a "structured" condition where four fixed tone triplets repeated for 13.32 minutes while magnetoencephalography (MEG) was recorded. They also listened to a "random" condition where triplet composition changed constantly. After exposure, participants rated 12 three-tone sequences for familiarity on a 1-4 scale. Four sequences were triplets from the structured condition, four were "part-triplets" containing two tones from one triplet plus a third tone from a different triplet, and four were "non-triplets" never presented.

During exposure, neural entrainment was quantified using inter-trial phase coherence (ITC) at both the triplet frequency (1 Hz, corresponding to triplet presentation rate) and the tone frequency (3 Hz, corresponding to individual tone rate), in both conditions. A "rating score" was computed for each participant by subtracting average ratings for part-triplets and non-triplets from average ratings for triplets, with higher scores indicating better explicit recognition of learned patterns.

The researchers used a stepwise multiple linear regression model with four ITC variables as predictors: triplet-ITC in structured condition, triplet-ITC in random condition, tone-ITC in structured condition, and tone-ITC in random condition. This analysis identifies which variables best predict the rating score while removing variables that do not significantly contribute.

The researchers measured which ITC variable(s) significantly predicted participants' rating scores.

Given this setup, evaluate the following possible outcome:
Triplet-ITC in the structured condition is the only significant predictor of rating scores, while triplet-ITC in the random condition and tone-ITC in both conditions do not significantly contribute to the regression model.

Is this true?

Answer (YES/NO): YES